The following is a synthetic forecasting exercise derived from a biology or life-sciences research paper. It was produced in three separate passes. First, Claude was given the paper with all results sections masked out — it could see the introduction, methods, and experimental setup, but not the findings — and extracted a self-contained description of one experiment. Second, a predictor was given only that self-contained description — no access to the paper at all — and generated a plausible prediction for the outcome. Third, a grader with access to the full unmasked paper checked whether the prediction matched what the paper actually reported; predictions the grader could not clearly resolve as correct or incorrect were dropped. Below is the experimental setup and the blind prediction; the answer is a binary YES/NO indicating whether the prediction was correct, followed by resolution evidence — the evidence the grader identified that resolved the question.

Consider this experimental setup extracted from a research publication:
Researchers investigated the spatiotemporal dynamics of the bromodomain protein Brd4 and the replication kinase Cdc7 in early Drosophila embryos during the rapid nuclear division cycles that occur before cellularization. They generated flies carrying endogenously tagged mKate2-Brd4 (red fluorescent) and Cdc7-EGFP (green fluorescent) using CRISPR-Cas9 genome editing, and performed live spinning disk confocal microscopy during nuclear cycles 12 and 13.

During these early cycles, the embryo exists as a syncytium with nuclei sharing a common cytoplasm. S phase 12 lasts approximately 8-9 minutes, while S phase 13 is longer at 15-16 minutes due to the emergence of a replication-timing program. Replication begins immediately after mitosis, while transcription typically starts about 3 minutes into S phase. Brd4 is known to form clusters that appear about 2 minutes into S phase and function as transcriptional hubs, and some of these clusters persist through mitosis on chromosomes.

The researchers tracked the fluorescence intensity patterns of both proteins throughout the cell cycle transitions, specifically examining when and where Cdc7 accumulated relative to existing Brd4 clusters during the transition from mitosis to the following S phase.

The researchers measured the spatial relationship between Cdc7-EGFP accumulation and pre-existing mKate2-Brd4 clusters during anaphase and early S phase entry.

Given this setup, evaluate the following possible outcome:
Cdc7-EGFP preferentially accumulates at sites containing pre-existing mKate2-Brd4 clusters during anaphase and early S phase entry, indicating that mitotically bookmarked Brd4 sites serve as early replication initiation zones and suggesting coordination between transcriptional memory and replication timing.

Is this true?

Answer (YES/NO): YES